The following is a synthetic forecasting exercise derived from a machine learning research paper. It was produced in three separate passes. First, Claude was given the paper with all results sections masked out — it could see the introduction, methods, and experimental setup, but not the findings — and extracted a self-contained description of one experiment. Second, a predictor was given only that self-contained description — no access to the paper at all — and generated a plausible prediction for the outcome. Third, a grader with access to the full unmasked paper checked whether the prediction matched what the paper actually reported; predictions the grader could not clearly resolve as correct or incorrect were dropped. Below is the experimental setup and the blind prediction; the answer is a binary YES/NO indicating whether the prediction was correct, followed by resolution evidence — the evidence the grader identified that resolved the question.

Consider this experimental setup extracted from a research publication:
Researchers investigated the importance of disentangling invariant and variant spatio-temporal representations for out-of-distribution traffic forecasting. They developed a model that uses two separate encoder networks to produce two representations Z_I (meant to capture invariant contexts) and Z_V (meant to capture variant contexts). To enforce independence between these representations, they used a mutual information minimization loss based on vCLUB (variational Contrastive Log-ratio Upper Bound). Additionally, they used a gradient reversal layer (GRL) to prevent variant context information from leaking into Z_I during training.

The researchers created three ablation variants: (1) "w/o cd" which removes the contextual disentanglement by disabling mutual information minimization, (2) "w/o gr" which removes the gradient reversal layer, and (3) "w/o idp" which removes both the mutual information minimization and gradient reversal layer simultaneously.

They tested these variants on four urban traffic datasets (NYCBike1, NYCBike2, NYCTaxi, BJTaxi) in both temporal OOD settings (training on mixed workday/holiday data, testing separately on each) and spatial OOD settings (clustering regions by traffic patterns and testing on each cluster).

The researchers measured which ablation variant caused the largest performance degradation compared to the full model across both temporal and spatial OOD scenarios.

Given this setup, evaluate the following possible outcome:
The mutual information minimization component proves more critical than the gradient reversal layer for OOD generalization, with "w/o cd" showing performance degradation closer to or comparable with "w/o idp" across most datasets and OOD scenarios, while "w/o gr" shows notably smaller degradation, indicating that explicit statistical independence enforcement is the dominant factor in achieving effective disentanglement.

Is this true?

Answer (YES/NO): NO